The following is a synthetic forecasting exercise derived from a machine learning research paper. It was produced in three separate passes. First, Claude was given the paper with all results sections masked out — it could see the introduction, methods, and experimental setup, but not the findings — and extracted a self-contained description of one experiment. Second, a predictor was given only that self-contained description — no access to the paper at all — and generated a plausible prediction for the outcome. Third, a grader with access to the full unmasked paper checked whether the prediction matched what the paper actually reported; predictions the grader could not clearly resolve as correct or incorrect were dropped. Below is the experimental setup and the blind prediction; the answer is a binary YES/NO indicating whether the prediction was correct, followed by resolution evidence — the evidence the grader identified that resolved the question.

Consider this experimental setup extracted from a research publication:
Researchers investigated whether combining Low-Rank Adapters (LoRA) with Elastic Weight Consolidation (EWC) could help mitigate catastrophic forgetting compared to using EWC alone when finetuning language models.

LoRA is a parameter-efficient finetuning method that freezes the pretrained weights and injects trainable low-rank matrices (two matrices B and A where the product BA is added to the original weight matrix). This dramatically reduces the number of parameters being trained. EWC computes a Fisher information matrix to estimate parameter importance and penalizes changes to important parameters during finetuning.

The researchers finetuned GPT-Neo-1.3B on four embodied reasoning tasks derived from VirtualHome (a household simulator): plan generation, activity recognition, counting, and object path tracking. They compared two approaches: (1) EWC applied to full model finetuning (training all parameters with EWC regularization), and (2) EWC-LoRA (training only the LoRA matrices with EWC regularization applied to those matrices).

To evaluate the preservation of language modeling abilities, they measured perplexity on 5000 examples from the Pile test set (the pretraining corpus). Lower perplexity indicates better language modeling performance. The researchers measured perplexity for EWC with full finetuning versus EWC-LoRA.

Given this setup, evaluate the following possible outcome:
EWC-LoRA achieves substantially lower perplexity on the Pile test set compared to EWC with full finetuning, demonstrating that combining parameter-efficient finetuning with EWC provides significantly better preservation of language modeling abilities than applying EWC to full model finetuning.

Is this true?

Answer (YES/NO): YES